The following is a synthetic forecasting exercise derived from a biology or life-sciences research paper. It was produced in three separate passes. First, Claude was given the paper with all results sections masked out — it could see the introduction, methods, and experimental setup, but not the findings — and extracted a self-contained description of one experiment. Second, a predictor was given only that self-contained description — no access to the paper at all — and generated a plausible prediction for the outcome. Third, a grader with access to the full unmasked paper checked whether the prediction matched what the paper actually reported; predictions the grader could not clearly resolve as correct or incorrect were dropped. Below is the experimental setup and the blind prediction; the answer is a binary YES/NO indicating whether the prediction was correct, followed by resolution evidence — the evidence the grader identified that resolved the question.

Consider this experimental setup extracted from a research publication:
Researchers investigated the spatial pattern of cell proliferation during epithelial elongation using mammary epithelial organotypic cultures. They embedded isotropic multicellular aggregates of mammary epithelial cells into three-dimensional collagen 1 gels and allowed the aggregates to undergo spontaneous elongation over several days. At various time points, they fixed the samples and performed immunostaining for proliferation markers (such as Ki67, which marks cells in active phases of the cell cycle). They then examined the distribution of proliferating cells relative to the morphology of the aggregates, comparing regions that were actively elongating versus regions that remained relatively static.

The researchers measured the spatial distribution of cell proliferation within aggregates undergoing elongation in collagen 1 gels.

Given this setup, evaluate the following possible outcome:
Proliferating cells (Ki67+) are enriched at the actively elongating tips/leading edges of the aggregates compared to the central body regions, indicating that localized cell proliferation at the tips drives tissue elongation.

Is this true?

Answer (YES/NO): YES